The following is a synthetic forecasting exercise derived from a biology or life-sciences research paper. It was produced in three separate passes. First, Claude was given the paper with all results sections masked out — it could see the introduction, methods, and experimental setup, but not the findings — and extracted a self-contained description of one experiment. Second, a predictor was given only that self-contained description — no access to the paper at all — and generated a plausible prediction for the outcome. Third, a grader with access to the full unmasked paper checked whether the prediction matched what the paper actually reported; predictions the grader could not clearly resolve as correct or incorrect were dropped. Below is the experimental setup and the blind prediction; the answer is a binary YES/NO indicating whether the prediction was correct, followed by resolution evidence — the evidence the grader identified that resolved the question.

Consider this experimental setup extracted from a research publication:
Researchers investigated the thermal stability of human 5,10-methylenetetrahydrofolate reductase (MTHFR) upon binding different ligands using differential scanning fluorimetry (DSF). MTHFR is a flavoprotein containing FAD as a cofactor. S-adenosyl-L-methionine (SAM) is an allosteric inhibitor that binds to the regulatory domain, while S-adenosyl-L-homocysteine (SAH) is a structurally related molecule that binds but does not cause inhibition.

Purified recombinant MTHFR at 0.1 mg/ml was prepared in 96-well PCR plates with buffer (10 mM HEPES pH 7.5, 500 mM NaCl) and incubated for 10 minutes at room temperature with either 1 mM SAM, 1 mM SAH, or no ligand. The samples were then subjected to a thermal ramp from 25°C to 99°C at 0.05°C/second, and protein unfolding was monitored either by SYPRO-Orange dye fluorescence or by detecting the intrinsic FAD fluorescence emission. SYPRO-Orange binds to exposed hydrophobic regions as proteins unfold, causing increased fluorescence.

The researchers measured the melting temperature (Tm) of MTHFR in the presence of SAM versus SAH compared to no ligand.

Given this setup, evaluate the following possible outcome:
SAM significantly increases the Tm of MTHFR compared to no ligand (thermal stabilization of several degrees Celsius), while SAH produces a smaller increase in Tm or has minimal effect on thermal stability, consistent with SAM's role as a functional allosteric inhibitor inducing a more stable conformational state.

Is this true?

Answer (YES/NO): YES